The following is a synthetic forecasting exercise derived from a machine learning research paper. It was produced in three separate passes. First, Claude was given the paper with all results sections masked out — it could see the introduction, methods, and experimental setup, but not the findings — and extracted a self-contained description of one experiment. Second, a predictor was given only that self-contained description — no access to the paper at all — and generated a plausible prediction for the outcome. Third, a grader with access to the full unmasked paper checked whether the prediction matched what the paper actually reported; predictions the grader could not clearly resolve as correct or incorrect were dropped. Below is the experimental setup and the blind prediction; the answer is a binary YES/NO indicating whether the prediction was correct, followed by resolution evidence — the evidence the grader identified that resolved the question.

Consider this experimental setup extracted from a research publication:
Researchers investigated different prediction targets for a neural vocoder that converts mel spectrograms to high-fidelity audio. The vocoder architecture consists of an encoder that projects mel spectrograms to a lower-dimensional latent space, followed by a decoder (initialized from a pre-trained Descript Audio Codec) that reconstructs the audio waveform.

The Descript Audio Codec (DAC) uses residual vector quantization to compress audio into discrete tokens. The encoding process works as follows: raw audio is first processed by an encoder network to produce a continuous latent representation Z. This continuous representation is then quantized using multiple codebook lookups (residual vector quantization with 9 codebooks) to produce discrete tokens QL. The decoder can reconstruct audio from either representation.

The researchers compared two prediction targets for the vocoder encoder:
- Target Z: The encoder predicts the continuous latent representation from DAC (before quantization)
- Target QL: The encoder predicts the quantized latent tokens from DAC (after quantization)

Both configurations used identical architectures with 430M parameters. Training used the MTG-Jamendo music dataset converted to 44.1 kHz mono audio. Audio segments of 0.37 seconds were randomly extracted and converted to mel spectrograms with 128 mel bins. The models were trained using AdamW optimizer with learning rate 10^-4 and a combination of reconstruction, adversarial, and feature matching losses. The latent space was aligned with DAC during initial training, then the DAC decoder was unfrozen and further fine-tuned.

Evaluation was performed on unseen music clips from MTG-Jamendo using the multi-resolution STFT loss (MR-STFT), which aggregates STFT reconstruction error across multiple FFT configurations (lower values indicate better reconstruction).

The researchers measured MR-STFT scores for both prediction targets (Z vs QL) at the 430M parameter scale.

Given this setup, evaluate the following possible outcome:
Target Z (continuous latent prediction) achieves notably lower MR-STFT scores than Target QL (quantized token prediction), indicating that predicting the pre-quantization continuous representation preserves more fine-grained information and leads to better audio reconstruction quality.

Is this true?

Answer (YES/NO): YES